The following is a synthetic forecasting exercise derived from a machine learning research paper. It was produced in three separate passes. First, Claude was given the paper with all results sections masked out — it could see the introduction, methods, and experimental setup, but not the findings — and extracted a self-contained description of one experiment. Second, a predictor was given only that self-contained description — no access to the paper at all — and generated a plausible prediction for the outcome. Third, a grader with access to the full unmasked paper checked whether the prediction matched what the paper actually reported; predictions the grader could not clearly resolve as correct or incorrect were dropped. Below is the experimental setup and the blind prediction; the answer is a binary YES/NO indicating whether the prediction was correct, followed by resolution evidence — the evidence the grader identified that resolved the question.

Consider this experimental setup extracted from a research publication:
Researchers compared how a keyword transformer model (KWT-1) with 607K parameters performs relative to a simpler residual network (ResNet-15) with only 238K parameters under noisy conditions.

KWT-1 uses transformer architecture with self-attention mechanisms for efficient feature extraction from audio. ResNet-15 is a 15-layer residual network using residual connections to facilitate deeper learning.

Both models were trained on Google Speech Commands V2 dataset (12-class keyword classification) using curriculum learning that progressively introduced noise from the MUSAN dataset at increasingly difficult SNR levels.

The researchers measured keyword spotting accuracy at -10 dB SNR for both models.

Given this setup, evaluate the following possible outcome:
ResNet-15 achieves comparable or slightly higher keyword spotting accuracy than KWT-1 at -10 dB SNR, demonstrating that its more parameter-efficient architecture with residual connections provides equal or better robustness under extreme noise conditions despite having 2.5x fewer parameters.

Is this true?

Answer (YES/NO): NO